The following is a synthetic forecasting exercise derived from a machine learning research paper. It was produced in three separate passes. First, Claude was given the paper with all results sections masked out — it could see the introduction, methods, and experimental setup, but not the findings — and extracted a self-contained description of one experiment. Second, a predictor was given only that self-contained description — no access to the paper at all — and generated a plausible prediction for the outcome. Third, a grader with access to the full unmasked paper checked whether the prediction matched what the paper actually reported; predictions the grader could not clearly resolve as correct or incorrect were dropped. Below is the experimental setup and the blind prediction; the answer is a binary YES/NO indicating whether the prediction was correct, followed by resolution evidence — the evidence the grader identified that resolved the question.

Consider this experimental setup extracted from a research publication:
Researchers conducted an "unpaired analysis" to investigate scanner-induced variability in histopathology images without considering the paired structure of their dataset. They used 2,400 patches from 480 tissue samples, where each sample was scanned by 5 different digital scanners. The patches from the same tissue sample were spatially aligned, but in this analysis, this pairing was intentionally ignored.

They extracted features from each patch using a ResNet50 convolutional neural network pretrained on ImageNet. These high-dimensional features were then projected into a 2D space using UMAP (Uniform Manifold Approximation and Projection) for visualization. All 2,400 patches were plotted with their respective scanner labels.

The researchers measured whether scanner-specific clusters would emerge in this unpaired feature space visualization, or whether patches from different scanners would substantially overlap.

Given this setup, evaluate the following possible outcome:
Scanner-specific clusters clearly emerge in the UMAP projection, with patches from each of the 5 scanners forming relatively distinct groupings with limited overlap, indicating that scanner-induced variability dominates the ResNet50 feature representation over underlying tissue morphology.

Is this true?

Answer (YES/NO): NO